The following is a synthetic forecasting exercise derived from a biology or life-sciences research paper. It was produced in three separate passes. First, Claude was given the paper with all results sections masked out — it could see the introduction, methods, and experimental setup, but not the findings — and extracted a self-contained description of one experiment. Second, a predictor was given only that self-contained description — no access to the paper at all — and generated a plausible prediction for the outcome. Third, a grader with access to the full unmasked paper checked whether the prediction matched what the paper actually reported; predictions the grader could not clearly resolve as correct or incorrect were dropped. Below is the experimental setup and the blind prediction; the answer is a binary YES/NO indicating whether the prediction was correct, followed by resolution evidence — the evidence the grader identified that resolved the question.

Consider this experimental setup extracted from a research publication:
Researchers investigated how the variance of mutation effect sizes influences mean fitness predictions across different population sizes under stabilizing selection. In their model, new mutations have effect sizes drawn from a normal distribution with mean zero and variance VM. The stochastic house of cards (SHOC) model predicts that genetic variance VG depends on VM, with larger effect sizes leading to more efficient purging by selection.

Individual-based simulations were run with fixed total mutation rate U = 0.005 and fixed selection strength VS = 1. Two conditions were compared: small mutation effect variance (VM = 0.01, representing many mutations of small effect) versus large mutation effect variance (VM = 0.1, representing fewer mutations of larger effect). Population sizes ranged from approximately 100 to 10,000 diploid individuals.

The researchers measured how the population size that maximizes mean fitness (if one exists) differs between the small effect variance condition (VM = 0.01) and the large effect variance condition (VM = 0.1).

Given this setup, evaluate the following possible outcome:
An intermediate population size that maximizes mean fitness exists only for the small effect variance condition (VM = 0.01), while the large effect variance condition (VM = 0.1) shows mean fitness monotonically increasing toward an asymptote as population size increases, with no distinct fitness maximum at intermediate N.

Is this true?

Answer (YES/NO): YES